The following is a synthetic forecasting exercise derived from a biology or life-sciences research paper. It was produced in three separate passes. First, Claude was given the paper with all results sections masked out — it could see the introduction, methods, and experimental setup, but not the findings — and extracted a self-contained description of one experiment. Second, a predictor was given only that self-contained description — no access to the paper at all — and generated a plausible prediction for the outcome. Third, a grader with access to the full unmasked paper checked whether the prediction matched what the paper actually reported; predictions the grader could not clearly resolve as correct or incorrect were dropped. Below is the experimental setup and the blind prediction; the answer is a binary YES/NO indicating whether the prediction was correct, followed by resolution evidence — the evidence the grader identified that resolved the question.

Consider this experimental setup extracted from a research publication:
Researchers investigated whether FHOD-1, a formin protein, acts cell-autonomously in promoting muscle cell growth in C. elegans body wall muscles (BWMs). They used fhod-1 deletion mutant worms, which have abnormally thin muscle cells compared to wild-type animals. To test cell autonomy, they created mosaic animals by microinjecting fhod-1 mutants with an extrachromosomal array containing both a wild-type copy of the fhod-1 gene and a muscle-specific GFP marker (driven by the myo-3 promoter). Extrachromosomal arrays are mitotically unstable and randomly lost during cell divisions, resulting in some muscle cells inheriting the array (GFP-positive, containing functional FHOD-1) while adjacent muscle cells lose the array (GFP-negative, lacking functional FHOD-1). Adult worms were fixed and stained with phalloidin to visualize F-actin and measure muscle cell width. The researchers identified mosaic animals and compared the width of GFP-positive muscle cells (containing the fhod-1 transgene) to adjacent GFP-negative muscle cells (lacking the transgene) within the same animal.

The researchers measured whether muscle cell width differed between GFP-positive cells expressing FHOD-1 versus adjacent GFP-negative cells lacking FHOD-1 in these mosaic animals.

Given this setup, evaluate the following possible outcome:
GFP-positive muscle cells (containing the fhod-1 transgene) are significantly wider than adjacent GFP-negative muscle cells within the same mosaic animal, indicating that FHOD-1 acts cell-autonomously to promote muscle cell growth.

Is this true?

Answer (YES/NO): YES